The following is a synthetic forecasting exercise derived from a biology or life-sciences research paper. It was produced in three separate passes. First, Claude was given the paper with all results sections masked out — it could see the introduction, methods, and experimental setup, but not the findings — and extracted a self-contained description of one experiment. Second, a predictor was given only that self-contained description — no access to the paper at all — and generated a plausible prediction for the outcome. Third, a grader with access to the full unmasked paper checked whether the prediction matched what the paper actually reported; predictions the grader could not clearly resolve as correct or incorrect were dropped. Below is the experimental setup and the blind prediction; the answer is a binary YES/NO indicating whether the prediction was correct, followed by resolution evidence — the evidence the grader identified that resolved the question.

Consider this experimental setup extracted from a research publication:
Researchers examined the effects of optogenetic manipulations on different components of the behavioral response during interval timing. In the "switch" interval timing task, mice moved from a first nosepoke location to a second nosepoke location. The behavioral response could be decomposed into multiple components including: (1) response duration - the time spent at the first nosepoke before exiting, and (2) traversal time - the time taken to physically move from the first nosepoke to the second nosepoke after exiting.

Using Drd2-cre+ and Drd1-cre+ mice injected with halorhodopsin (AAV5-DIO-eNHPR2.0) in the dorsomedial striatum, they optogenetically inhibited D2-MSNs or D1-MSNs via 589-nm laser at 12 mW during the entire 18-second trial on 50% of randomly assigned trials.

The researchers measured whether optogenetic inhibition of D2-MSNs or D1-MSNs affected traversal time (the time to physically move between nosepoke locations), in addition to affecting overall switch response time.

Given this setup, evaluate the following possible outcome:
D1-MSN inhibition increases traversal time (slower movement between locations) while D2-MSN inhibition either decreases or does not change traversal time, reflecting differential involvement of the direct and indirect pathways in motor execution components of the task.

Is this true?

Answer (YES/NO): NO